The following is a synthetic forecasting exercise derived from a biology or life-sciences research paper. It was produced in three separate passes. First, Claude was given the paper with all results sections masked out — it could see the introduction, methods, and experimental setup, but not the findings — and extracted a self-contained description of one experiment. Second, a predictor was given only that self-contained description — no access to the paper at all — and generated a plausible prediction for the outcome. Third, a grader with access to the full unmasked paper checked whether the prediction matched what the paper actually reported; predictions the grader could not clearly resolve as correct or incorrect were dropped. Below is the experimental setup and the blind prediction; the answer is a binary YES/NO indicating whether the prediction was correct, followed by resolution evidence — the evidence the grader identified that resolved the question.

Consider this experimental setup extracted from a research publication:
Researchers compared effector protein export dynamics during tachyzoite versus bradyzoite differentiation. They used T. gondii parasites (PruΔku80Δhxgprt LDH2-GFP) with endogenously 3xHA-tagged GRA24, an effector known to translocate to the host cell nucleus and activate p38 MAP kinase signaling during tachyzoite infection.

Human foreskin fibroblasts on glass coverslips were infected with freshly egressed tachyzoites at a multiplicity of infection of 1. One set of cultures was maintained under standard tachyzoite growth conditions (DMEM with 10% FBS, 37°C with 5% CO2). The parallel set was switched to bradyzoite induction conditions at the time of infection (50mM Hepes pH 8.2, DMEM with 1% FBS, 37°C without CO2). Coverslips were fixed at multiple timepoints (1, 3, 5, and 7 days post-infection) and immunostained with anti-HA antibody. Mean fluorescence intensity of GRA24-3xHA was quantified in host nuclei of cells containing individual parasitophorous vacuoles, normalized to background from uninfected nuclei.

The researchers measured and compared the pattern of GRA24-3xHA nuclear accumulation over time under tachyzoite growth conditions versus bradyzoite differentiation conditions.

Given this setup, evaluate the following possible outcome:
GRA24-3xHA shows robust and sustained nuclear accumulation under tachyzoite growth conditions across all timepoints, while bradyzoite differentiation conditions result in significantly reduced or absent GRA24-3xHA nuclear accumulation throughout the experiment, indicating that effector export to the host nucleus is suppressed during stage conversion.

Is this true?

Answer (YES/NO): NO